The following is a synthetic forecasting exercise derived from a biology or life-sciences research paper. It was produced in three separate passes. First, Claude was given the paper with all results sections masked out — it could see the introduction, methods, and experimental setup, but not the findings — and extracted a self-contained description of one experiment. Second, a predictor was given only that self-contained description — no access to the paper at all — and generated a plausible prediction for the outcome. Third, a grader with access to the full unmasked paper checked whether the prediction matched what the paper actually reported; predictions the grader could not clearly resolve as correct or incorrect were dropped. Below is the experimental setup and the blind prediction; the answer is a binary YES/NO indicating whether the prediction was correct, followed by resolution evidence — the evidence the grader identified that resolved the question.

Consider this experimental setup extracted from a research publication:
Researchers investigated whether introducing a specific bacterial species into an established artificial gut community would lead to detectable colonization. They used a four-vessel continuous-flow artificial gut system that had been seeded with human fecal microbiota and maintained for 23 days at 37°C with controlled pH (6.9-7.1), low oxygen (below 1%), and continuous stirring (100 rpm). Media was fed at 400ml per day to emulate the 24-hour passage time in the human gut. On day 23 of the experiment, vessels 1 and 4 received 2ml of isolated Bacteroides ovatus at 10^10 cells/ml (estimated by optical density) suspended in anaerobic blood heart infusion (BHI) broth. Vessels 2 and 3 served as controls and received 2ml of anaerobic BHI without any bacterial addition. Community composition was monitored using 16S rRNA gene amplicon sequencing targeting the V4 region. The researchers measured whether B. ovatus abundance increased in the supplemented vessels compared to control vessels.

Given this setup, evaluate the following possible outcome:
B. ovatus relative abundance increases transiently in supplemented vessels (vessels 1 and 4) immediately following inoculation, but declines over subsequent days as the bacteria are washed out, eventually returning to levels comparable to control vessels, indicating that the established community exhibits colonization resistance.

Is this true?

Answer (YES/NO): NO